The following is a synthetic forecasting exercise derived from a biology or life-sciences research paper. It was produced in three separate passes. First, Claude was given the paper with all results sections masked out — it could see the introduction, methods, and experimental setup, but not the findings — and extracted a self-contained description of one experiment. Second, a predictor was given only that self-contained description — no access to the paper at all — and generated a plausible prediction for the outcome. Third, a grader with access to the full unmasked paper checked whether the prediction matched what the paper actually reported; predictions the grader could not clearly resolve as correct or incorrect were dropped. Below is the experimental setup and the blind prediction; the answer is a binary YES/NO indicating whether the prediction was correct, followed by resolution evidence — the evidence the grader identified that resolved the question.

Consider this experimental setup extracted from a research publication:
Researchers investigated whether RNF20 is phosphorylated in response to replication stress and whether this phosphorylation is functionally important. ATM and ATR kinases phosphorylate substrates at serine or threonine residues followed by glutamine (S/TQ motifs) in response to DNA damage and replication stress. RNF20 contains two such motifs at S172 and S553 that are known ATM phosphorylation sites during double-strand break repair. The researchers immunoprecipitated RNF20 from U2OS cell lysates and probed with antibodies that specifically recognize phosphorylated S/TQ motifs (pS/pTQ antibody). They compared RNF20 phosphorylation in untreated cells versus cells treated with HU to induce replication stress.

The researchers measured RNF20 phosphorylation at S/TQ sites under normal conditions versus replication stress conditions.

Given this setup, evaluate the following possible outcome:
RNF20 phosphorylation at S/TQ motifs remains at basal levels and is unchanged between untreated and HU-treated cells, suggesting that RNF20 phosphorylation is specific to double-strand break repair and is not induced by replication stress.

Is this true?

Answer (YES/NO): NO